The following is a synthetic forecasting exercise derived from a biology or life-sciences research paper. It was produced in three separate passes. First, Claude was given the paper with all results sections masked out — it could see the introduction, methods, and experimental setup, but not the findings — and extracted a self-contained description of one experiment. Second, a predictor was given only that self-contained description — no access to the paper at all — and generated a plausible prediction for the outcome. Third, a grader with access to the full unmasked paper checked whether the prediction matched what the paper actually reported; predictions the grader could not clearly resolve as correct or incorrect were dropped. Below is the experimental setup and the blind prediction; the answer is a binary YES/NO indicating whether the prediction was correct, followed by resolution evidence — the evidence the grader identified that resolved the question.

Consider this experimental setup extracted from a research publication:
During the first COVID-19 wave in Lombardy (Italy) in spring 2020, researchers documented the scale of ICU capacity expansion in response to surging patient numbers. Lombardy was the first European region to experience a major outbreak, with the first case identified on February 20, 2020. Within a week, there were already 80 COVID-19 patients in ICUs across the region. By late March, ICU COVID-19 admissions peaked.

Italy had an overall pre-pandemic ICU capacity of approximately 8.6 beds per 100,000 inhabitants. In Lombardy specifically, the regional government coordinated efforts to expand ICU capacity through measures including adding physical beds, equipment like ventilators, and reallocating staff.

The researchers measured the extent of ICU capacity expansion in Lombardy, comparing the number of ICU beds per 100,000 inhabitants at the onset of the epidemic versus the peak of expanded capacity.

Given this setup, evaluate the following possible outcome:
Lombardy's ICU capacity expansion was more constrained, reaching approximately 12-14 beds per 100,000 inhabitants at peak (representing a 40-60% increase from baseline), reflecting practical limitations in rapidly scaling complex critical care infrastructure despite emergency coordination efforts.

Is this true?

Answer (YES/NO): NO